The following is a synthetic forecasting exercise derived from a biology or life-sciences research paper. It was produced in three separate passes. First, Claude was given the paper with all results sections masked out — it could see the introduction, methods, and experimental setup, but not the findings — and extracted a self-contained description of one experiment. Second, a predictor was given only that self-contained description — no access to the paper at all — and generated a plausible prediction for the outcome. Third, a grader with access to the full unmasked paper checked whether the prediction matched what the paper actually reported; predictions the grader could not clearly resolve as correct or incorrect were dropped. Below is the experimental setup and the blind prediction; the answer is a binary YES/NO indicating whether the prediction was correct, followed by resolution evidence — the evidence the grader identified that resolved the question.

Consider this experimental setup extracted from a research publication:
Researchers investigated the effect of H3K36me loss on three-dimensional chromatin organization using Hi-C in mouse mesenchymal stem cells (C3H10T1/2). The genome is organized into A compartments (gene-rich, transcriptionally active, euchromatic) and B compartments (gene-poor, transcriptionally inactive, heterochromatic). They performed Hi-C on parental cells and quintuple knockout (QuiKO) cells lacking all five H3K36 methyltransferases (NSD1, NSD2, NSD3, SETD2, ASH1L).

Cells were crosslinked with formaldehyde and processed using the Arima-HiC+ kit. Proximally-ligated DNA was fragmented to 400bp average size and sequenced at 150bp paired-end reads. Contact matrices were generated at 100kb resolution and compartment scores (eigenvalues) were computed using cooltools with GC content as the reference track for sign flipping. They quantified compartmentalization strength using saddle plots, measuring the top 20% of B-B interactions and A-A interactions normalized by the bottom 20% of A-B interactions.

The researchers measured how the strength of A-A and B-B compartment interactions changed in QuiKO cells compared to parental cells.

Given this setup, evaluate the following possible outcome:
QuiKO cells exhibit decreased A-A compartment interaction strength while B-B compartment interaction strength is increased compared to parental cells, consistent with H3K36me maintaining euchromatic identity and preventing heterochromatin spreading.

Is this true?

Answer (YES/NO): NO